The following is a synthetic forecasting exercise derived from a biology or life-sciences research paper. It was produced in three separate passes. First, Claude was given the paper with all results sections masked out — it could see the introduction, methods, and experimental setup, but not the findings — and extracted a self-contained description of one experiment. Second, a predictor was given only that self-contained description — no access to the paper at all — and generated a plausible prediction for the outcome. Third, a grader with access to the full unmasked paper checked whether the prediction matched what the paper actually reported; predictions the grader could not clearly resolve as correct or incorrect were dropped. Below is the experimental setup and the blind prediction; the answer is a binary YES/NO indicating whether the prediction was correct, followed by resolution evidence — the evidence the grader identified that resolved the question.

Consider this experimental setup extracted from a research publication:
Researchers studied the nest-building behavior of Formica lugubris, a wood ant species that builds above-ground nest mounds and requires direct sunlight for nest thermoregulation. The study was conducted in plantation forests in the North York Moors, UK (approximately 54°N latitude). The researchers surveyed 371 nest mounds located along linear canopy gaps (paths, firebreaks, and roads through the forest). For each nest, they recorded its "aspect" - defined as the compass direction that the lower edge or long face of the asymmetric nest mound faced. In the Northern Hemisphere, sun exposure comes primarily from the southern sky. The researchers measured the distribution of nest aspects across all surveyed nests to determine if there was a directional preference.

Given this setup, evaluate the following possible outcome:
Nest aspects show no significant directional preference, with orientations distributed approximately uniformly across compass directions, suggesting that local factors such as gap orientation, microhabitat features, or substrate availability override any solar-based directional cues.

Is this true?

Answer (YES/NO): NO